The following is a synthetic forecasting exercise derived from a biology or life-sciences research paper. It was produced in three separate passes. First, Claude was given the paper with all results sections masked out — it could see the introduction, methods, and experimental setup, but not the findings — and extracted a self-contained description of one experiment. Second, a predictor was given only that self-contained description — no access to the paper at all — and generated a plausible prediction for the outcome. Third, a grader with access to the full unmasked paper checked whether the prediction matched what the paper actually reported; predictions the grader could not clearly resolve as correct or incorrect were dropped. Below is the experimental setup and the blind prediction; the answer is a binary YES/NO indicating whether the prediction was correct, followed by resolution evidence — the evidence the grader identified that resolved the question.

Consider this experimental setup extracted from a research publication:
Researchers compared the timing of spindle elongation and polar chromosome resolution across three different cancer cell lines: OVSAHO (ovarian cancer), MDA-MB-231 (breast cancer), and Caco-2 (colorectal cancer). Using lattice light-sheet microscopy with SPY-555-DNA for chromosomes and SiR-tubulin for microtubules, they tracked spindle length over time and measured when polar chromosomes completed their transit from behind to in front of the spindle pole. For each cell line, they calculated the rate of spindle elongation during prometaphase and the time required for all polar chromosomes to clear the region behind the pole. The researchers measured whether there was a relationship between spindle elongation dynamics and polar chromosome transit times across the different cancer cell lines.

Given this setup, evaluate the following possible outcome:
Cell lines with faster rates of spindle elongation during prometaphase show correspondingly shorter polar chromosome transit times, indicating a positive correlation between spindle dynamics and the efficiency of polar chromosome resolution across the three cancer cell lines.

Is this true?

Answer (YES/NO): YES